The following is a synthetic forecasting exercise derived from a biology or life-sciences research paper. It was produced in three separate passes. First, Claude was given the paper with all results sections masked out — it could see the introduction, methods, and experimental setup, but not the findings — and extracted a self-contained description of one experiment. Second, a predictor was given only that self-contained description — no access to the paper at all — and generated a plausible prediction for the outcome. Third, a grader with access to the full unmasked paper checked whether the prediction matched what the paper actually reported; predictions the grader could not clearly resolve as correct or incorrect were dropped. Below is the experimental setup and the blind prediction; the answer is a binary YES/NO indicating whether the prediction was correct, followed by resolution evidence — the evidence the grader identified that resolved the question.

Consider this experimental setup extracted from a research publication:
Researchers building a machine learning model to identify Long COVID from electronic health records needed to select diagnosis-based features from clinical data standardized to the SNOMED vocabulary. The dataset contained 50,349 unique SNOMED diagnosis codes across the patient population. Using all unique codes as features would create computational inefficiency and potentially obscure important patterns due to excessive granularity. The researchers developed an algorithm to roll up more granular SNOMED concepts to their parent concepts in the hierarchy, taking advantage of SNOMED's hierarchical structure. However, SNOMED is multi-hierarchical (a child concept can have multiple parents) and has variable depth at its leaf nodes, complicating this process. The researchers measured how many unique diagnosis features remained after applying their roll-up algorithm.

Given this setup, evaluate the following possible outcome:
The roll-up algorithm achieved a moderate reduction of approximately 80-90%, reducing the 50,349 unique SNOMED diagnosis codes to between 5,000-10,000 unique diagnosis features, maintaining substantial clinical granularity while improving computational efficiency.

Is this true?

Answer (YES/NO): YES